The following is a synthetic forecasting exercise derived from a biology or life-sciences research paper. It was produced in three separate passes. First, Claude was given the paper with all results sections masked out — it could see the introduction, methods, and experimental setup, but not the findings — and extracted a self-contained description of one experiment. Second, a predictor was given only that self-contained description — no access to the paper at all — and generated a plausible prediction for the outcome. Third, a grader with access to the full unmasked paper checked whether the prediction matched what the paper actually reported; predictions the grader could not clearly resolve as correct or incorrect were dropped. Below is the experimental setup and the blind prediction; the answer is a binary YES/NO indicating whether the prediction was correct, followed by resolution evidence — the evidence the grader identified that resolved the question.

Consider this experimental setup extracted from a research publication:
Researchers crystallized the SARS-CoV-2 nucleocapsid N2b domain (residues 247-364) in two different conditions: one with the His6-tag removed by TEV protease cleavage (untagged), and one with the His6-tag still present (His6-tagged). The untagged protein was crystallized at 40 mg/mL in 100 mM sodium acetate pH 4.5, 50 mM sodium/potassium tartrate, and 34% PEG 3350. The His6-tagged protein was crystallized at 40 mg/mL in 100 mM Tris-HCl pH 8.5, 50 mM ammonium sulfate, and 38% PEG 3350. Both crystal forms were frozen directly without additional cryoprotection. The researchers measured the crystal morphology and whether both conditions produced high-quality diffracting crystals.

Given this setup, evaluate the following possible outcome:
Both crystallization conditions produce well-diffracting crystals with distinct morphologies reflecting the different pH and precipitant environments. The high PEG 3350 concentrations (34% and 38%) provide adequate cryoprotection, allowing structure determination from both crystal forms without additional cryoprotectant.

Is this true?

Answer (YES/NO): NO